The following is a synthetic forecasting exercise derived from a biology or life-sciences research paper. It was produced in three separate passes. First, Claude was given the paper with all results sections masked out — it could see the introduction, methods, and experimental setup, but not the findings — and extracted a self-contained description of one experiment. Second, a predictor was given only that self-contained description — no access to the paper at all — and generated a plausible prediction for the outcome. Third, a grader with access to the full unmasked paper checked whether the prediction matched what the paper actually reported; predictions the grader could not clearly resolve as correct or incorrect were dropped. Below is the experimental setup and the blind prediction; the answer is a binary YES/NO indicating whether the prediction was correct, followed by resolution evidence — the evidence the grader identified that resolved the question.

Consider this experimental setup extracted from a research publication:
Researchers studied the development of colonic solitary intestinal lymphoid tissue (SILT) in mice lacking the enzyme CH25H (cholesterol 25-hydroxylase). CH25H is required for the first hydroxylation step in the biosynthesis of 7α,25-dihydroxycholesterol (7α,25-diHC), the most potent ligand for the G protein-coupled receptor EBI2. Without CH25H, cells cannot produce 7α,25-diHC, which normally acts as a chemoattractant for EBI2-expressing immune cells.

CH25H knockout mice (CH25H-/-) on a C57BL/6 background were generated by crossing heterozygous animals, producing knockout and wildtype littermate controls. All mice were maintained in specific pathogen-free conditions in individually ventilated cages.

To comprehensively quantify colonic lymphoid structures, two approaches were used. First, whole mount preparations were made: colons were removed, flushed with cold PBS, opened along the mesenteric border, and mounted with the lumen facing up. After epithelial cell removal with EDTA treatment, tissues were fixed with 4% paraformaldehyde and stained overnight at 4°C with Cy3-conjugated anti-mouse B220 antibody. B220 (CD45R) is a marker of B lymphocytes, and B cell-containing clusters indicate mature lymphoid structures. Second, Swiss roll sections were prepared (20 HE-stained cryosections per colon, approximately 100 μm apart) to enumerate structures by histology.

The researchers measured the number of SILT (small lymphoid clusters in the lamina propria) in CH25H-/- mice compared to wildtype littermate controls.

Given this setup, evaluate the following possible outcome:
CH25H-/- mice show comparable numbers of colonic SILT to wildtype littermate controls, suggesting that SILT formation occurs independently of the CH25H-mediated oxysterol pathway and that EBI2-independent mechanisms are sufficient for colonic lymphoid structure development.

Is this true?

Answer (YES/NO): NO